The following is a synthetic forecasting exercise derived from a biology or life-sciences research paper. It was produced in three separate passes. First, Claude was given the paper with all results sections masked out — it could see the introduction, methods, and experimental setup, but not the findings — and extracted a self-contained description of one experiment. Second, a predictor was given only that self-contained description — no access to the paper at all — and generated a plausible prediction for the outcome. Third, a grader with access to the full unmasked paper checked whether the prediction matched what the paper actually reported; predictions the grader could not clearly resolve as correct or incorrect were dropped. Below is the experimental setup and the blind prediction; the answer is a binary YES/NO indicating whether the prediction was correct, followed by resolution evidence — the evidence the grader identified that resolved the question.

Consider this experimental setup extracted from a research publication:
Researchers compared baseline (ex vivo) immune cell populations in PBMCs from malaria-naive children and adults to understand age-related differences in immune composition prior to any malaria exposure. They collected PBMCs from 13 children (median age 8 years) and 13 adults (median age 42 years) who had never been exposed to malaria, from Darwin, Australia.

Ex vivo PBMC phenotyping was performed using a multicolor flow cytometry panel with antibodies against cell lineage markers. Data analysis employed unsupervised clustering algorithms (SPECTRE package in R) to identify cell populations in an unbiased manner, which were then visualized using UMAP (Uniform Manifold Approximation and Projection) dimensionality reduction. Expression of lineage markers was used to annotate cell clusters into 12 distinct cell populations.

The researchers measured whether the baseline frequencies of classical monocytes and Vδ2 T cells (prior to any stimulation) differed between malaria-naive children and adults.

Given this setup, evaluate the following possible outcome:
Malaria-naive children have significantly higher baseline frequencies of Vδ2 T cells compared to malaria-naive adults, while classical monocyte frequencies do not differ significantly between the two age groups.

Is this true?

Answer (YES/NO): NO